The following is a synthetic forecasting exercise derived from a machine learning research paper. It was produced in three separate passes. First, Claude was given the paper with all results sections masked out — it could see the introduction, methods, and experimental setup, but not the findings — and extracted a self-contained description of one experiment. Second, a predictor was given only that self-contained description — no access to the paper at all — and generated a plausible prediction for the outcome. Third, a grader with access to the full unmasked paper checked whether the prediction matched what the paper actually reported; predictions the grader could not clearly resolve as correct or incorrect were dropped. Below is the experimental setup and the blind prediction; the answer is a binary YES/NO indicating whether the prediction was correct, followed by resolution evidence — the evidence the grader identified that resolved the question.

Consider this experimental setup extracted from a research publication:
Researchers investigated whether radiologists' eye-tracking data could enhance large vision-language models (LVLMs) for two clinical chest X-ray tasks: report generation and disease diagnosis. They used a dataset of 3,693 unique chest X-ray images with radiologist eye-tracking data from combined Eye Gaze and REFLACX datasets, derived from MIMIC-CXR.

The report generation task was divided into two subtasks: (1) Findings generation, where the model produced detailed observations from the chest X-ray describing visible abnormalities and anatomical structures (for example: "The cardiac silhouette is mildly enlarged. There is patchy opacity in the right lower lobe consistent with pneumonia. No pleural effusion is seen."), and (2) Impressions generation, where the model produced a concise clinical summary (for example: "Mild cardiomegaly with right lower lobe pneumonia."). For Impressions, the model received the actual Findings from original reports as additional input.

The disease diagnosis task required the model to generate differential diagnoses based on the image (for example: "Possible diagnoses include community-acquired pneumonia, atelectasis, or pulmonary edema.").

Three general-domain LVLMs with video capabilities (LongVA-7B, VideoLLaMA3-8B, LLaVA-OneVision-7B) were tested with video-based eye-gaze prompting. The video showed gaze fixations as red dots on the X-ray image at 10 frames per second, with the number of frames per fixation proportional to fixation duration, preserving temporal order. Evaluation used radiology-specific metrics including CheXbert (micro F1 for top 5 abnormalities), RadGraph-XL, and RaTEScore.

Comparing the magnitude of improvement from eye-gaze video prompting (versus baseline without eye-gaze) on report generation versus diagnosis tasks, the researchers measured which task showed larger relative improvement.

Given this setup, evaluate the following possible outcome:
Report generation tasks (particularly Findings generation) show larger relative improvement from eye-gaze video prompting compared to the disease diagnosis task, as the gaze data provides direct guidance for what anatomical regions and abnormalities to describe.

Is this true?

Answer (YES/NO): NO